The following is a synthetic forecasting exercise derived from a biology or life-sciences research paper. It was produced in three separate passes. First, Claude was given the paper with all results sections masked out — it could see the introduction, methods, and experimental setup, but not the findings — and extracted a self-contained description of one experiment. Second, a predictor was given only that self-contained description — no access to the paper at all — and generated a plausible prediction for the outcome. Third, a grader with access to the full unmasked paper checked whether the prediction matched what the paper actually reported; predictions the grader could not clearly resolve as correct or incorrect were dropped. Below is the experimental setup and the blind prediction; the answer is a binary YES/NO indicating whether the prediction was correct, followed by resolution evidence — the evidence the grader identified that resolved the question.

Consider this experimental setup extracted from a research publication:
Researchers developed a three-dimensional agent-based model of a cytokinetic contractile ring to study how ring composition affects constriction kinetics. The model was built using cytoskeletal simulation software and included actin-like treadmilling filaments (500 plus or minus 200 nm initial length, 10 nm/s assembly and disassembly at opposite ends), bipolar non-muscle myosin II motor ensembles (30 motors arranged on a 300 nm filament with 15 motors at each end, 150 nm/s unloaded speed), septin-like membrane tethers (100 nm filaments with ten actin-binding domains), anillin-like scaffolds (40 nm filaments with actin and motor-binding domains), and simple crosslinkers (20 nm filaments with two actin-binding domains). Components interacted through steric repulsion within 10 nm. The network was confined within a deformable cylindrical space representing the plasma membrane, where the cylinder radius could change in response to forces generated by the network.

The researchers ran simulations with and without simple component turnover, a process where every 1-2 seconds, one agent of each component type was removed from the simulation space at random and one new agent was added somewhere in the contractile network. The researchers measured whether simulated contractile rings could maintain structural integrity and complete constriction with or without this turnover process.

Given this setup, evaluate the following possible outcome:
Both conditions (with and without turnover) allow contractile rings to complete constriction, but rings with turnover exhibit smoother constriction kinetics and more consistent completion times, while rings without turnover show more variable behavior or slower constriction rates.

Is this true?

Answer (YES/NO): NO